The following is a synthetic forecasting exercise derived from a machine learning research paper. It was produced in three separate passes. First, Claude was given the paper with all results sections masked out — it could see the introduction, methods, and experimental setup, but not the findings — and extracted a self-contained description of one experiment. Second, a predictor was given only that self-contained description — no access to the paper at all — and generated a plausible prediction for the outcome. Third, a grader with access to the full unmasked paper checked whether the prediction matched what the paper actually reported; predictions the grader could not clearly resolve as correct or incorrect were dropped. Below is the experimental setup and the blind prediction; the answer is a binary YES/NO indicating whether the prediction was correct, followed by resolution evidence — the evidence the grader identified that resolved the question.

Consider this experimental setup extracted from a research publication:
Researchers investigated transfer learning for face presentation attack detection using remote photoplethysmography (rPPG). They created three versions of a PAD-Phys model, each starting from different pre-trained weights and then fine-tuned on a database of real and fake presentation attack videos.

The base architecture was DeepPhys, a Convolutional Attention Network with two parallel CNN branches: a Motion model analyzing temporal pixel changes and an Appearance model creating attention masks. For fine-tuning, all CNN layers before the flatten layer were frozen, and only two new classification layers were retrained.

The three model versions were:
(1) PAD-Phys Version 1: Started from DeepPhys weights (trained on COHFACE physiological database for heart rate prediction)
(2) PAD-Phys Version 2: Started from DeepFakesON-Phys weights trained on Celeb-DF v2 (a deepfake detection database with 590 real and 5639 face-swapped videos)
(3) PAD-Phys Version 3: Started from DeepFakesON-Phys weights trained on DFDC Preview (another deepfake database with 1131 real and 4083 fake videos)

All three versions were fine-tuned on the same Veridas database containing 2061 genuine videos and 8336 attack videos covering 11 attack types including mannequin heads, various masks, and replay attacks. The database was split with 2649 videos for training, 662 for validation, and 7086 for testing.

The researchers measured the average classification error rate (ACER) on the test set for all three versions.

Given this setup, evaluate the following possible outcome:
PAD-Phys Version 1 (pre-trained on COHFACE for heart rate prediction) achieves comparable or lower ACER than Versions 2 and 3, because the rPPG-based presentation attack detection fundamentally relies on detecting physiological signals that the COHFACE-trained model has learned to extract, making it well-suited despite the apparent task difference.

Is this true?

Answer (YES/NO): YES